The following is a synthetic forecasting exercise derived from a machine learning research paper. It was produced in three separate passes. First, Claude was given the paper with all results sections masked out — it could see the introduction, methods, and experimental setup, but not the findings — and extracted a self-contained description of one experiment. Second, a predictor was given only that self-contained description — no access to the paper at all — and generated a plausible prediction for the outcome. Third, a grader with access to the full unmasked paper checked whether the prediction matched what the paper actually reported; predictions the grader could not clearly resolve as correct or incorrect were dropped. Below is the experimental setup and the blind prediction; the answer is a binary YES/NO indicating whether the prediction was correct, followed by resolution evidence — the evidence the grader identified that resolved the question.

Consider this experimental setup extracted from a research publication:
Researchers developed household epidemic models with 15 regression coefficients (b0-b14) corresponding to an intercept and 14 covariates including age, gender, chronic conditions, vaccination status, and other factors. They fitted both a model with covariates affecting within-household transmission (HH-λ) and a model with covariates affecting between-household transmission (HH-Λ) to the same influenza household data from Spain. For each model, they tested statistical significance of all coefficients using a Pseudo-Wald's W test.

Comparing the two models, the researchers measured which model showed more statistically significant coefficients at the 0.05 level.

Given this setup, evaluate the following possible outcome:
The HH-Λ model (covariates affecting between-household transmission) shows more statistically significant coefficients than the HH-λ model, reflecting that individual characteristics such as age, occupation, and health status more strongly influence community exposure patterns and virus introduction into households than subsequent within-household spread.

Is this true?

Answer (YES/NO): NO